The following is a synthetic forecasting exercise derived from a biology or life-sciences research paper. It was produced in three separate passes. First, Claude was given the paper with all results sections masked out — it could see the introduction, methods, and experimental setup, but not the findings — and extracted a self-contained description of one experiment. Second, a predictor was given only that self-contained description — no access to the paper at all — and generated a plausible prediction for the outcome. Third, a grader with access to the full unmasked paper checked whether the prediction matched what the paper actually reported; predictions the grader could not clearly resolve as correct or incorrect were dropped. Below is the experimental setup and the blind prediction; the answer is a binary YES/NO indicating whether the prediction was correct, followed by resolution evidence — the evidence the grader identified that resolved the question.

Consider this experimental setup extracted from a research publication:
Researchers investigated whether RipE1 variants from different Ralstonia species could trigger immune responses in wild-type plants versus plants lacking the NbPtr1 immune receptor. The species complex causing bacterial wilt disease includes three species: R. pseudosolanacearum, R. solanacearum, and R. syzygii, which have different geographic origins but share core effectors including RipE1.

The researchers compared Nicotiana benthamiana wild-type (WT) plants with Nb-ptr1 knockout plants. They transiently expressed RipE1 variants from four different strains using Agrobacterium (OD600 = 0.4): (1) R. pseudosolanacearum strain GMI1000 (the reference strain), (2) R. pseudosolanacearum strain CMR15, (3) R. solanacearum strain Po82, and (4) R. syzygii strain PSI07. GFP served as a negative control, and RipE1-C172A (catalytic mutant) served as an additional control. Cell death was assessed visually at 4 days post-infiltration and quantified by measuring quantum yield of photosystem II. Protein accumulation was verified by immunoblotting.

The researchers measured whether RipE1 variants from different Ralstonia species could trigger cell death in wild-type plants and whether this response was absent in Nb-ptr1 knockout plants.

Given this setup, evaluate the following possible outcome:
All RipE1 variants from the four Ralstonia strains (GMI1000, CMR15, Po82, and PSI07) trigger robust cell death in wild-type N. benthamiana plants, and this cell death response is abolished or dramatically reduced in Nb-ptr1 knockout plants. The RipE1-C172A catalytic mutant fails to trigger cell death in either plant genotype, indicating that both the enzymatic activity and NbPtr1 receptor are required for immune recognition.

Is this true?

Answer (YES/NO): NO